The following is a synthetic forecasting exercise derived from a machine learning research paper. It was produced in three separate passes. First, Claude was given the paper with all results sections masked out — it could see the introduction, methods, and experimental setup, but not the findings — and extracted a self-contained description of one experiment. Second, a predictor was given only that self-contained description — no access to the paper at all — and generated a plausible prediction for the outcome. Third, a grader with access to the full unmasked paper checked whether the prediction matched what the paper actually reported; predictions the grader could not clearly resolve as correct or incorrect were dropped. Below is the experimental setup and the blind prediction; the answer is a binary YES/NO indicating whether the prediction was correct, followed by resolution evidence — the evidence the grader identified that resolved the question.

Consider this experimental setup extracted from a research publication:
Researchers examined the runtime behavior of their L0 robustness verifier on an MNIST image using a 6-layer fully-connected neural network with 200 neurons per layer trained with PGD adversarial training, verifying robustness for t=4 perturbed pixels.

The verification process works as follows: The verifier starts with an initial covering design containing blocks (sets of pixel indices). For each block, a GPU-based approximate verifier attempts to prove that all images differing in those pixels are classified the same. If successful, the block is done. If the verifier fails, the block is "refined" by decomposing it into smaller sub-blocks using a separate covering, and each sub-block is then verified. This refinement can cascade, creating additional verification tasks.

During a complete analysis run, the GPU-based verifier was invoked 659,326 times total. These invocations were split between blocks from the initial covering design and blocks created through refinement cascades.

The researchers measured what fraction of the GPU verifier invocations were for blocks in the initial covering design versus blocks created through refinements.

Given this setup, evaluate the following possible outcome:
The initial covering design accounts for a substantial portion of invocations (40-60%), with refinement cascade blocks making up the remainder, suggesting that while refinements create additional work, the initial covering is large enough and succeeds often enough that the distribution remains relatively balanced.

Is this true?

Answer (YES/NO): YES